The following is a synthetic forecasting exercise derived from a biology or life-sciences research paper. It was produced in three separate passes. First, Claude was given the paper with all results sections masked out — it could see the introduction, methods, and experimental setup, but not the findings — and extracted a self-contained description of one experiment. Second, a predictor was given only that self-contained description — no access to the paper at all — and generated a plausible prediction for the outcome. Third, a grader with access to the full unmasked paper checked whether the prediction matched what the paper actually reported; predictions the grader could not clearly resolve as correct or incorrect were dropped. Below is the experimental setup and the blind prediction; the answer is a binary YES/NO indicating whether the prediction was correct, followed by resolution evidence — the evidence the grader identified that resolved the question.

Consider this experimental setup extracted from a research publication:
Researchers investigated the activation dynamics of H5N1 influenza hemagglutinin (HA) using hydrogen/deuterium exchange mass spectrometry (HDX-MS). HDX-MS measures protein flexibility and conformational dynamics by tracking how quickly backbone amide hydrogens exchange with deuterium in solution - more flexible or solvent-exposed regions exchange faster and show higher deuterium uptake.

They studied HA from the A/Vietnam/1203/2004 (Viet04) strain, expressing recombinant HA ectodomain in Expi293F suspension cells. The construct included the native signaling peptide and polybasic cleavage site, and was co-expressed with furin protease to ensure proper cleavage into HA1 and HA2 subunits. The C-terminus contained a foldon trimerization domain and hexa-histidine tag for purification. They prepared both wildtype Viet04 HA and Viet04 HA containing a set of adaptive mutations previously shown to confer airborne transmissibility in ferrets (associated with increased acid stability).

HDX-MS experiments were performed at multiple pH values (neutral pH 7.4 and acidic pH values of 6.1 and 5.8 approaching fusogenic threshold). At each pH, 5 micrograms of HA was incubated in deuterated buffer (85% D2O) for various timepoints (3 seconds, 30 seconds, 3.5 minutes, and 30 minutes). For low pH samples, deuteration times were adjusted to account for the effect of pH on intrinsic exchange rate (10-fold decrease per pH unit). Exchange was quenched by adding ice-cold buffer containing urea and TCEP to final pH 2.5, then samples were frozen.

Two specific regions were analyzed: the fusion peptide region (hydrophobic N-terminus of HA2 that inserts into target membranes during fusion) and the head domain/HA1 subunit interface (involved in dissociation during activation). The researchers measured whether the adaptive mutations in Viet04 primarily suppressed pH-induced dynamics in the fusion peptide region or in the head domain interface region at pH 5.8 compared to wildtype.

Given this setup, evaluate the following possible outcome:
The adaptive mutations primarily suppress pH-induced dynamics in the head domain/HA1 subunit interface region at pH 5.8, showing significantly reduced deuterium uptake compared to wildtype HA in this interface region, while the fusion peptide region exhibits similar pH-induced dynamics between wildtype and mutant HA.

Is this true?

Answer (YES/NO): NO